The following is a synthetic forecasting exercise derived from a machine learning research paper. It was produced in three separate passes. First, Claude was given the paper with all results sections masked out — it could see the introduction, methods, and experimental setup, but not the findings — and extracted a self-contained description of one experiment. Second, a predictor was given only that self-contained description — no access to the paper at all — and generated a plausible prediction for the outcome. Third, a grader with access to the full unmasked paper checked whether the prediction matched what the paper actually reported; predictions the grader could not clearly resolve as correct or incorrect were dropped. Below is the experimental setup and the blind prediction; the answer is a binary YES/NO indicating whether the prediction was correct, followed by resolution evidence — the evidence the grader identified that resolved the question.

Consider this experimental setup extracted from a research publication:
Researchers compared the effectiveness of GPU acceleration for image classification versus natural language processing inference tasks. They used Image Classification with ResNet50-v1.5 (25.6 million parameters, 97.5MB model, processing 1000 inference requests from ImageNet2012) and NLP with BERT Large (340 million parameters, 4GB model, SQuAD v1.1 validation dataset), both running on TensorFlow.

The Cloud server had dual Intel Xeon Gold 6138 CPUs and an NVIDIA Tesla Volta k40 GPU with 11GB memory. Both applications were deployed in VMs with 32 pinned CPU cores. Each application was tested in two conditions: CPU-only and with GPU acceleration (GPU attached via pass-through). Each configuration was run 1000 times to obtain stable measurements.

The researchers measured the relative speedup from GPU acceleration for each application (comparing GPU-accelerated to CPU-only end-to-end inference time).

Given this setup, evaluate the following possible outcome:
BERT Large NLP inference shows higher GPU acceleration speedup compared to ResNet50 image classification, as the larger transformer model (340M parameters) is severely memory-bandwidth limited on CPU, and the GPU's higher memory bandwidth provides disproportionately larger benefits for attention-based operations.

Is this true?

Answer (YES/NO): YES